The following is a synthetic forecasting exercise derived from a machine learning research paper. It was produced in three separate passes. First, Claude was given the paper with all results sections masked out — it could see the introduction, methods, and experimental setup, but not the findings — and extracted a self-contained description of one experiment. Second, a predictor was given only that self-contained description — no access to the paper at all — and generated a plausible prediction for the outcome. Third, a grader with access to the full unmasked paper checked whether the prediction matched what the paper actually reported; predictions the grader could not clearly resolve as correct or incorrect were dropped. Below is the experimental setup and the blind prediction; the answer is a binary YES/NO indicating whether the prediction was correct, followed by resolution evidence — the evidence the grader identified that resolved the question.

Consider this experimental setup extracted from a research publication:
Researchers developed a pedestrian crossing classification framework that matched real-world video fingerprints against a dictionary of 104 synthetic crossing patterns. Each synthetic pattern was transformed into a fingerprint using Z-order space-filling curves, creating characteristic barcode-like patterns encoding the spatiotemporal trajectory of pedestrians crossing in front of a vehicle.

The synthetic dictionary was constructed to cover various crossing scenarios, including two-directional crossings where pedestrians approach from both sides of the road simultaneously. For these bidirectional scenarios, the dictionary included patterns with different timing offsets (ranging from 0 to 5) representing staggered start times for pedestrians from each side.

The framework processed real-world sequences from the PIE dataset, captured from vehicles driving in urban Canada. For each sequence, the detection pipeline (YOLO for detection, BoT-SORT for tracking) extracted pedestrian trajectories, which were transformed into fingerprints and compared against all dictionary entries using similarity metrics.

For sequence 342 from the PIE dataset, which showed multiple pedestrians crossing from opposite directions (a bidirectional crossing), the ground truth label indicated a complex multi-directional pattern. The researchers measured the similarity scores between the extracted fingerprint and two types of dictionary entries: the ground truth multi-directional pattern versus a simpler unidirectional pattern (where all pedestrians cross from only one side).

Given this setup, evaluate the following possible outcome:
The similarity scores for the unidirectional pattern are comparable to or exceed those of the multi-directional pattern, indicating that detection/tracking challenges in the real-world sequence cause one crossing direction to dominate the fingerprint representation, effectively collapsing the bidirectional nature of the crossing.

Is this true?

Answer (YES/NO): NO